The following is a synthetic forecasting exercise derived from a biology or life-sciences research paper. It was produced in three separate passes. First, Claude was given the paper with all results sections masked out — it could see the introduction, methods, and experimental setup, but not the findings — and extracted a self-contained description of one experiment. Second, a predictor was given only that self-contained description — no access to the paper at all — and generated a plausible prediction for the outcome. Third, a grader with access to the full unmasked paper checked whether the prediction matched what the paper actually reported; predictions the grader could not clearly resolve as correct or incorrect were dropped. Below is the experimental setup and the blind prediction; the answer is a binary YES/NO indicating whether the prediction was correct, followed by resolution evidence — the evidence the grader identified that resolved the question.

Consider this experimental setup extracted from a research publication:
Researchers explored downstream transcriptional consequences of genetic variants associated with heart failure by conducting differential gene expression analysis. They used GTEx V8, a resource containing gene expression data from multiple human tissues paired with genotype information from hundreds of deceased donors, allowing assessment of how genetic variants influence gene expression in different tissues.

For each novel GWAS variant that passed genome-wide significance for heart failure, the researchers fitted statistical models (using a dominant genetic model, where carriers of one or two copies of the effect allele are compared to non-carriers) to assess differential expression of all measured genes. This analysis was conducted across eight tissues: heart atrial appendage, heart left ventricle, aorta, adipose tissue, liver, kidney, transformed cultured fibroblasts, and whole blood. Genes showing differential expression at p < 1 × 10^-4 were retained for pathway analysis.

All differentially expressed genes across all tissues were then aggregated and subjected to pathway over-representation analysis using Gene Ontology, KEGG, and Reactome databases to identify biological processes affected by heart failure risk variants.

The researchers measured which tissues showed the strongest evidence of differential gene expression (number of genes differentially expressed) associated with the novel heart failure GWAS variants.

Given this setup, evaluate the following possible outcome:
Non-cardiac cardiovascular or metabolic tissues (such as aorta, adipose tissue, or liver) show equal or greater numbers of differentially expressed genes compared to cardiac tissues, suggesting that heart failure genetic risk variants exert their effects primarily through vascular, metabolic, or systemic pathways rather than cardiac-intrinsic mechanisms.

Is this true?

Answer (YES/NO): NO